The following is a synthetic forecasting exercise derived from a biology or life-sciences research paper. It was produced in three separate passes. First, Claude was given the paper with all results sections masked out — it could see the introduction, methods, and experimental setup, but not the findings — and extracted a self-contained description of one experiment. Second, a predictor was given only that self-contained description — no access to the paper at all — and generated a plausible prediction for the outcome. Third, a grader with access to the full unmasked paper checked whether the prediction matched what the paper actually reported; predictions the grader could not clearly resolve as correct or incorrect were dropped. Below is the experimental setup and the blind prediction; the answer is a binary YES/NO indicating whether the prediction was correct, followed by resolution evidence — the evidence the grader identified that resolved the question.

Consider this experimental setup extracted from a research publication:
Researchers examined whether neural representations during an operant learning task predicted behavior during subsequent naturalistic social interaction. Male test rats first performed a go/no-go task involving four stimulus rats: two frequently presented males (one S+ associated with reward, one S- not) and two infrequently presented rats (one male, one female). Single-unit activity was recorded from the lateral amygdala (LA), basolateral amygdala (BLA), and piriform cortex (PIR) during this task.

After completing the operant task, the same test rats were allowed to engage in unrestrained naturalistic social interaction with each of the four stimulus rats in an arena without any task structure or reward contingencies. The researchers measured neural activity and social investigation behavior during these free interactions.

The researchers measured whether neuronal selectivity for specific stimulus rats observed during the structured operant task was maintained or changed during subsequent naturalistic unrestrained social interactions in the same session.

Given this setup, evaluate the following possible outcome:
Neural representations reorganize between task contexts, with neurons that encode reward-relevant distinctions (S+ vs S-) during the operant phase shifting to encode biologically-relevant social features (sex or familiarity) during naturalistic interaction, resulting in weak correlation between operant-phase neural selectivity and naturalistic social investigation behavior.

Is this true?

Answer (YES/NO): NO